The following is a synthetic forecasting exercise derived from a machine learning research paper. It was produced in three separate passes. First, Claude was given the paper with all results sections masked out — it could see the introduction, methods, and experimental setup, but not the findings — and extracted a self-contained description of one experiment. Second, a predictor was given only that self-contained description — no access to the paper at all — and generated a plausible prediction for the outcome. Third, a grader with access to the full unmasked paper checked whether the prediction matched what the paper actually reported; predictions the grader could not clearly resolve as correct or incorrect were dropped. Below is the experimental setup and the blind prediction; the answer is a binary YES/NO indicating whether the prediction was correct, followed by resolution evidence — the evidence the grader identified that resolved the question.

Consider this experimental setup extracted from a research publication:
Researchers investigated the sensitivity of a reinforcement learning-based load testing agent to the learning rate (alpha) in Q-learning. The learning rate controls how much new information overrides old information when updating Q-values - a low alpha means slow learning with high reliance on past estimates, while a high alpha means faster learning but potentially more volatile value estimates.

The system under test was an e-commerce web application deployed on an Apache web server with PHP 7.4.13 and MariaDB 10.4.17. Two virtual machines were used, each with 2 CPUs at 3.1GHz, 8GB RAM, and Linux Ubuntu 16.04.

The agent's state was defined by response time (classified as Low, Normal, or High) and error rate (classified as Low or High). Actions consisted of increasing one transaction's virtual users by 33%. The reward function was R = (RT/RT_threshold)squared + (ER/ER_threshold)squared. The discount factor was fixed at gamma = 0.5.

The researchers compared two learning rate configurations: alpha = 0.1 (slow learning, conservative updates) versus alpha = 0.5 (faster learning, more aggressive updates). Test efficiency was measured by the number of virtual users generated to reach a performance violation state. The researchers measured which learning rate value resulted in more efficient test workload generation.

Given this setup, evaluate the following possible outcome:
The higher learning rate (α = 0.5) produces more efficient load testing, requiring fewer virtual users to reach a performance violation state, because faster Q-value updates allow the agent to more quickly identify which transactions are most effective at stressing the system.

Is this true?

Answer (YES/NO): YES